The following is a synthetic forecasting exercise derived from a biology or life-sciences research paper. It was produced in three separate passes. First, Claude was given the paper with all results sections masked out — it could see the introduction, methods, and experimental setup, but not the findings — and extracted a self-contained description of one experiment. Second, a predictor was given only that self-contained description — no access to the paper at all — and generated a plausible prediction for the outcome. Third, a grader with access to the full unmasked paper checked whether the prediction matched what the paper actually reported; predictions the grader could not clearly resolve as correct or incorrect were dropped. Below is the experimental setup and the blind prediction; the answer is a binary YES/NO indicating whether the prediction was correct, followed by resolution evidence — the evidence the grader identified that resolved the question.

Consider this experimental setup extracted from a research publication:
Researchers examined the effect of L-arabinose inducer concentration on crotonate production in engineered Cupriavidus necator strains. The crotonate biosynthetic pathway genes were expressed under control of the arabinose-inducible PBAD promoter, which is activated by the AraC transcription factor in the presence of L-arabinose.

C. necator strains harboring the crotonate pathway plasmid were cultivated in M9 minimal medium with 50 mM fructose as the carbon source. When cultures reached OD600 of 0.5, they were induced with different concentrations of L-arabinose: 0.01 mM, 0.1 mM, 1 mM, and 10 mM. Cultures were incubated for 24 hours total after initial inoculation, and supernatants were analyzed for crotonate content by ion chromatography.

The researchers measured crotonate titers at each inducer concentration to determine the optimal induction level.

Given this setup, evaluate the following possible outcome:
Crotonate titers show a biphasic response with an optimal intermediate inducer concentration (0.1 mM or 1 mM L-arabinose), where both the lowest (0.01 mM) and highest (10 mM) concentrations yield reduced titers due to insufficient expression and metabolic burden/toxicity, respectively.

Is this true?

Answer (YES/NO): YES